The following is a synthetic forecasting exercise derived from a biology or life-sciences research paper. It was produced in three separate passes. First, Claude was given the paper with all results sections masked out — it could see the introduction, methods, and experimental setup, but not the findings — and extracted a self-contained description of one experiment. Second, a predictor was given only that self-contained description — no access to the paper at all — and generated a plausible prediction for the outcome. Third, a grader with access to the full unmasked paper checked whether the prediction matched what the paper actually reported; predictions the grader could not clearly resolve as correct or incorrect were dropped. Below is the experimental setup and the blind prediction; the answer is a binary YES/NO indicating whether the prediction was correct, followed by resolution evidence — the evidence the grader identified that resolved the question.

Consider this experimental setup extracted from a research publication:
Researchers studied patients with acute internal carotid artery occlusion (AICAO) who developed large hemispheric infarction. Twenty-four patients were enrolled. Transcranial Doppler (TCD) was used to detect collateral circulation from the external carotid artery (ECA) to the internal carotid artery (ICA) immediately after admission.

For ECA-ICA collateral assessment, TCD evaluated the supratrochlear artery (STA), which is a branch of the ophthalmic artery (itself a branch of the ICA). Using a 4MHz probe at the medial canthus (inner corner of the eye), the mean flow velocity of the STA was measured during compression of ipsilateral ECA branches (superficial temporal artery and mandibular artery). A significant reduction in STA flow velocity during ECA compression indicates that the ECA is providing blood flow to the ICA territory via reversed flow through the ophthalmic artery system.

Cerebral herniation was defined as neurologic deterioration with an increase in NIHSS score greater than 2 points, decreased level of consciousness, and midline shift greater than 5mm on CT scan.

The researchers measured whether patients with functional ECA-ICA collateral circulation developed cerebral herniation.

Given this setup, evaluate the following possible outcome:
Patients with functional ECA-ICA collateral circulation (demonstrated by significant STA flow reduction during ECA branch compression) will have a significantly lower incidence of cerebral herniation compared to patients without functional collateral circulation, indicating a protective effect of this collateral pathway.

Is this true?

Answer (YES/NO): YES